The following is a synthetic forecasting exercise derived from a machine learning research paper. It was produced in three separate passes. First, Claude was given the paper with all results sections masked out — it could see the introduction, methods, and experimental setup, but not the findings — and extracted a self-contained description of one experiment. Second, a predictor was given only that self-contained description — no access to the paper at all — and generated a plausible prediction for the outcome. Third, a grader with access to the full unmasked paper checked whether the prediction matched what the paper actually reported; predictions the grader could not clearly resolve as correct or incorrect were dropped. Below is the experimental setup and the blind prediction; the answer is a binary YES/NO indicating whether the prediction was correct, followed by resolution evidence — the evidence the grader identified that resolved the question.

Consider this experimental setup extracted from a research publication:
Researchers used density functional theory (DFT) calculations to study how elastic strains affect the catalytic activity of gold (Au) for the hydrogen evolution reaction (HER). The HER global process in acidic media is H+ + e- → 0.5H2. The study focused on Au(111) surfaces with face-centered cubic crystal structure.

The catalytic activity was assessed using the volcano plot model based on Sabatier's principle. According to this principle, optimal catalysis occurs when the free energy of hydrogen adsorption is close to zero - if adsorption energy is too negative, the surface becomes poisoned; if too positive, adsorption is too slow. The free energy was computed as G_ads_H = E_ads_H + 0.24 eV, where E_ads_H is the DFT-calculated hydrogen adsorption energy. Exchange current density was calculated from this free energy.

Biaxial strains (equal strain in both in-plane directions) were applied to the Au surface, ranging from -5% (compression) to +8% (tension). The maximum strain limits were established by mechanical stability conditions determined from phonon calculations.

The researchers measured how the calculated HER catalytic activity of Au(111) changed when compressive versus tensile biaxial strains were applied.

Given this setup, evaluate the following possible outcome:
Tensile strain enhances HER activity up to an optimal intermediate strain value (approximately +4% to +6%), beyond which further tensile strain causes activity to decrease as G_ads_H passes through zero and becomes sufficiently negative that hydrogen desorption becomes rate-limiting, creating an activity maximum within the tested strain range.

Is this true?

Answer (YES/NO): NO